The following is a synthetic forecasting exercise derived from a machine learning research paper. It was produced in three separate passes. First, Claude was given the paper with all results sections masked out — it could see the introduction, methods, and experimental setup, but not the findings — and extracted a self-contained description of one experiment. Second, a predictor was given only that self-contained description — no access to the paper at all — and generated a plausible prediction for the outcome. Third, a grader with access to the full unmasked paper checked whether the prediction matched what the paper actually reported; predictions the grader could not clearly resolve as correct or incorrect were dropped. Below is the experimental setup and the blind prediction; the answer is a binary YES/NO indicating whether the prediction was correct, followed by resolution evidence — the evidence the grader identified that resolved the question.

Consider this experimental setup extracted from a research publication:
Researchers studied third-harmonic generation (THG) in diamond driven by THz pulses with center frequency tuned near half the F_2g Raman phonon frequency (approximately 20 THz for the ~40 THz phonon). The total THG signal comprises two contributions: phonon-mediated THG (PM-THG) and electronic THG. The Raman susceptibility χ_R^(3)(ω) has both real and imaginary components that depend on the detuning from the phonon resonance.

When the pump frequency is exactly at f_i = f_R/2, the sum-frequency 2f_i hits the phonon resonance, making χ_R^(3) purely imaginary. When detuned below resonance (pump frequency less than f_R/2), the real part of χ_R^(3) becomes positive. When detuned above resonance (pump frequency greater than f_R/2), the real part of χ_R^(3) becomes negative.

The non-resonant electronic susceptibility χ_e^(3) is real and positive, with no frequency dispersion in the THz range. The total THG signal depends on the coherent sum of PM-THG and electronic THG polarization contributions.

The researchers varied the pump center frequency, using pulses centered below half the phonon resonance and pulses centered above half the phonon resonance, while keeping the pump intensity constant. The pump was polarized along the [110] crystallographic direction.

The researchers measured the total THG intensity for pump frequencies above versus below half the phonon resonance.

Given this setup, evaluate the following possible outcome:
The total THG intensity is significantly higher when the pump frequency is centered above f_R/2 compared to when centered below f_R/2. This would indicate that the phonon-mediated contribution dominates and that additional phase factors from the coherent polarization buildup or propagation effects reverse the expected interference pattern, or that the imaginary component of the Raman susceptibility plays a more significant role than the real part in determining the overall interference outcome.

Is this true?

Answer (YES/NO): NO